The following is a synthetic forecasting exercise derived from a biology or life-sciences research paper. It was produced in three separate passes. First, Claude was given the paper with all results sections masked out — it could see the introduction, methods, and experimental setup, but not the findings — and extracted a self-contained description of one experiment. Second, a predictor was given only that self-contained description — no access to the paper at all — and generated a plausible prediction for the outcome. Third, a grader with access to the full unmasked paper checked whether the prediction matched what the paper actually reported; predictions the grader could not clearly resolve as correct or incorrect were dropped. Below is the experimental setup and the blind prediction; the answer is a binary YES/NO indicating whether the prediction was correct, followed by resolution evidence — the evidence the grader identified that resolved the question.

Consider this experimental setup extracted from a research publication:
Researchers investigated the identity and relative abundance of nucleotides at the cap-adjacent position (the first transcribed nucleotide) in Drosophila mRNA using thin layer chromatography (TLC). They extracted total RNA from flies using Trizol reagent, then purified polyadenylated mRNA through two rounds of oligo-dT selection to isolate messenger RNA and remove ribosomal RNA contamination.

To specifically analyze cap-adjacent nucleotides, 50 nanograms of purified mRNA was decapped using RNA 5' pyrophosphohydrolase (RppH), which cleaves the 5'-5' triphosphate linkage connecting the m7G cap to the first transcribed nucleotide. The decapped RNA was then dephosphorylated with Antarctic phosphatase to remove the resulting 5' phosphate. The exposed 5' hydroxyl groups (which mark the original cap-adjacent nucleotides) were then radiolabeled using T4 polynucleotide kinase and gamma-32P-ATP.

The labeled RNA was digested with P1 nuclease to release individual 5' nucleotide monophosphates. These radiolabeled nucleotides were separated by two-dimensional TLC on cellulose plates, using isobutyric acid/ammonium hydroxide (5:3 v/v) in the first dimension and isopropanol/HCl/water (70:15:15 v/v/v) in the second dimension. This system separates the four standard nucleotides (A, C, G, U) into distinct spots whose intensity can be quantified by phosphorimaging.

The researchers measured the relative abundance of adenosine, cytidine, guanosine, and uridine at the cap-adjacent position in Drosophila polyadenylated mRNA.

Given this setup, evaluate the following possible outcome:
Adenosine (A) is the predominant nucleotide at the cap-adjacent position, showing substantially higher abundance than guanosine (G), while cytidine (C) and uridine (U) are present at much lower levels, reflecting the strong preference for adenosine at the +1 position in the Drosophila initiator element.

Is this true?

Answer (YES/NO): YES